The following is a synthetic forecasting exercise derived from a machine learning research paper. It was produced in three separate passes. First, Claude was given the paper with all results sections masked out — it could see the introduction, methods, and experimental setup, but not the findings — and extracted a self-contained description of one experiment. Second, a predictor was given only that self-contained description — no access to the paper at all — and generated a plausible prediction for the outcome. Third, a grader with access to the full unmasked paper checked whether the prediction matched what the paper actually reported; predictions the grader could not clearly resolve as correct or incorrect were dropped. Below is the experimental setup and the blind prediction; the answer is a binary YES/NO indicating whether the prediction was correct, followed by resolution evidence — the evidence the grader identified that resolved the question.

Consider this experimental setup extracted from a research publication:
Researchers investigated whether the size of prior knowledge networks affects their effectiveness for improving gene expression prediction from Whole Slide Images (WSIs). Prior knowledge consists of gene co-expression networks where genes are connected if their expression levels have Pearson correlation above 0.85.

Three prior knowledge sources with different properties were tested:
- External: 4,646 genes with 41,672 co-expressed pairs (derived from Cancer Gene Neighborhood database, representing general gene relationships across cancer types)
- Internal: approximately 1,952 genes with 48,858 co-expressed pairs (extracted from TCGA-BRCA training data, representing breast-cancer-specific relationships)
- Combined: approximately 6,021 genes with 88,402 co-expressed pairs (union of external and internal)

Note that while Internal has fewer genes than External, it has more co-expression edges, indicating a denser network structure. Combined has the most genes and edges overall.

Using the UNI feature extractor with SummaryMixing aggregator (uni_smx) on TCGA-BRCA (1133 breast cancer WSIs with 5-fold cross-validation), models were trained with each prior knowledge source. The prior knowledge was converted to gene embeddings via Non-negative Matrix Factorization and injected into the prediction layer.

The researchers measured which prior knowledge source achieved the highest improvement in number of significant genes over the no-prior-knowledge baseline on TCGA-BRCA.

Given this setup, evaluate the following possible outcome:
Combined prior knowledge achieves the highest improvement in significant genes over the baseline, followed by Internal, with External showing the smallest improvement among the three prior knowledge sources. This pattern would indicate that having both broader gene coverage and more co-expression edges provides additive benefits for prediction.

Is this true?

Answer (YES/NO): NO